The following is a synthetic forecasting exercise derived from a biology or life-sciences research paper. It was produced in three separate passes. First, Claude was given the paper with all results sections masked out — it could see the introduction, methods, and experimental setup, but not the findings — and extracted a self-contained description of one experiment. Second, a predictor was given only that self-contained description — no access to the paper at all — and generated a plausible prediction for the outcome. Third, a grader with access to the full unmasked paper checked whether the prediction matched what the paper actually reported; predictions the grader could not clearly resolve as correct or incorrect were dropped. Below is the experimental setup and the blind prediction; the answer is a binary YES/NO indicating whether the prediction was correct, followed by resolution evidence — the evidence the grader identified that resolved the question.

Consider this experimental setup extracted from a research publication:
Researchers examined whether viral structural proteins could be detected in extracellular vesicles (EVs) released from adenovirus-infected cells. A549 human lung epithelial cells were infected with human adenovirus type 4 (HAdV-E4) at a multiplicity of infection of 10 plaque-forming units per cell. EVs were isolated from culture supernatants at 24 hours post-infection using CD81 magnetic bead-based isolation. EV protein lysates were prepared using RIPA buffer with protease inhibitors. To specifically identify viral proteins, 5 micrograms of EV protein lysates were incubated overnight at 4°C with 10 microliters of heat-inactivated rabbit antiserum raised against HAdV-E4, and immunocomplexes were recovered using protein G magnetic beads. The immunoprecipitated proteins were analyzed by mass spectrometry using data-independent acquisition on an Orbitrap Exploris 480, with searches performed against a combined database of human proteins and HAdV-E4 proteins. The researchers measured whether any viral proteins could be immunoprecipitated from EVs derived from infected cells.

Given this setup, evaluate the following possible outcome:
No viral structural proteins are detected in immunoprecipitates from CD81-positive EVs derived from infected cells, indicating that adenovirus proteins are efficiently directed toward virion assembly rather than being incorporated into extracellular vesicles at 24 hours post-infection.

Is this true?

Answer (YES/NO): NO